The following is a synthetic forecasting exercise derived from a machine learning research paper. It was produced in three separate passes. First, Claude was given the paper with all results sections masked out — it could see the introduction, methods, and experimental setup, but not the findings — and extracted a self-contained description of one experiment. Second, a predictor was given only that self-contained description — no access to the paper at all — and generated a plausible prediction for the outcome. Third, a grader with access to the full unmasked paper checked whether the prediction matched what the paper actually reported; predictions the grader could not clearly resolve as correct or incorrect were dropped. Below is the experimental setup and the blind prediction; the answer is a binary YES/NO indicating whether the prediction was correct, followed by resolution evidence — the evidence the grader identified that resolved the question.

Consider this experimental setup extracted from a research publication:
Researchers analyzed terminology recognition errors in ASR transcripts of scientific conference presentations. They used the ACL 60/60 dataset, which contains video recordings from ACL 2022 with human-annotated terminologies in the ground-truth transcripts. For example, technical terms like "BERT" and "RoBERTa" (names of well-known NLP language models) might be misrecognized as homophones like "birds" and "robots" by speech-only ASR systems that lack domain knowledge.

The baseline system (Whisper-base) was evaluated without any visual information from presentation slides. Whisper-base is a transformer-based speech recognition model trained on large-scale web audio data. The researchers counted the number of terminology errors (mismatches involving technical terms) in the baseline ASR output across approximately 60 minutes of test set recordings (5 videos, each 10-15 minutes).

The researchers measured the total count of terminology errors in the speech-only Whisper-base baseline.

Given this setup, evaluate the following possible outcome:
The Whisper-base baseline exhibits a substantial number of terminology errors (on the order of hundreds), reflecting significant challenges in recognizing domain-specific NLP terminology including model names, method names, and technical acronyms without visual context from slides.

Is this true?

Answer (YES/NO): YES